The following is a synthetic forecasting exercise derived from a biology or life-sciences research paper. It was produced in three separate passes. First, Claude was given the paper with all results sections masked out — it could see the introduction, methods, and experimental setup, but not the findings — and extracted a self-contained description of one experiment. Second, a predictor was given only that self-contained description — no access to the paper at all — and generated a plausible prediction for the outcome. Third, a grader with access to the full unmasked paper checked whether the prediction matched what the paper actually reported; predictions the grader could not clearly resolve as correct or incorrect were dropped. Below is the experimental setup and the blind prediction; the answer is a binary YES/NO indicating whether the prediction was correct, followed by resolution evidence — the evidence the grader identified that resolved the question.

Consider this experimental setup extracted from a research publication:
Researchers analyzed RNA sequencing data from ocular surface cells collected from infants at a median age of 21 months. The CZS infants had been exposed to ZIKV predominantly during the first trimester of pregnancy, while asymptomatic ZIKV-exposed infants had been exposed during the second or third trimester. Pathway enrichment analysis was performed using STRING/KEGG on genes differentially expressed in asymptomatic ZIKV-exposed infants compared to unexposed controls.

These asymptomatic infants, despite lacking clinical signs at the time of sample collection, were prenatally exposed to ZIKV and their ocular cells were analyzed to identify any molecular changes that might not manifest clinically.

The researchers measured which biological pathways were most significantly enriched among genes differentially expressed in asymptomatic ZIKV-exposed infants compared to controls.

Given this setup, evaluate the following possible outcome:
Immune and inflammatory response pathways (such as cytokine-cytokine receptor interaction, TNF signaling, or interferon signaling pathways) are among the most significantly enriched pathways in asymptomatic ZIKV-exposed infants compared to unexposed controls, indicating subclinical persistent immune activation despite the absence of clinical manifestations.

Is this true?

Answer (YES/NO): NO